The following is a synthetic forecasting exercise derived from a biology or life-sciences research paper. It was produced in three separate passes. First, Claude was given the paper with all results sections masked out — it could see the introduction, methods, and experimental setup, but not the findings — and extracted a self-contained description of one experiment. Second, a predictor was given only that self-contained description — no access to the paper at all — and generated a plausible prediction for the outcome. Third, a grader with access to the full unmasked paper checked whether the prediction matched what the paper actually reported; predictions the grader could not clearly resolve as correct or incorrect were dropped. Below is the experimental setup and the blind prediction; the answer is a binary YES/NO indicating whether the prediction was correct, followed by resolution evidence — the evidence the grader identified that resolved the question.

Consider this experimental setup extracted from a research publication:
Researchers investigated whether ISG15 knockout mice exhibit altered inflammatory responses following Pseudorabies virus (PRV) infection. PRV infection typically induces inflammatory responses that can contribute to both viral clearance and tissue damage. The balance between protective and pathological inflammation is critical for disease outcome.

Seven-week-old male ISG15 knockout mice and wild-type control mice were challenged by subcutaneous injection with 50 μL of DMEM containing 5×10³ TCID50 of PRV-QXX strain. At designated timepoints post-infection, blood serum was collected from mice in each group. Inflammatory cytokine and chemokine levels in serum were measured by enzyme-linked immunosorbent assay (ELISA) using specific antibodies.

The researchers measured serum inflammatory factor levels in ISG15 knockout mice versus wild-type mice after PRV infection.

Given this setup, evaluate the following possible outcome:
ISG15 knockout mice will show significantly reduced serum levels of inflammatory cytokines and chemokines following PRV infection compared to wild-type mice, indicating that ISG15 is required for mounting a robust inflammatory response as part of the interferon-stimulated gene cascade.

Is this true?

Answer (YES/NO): NO